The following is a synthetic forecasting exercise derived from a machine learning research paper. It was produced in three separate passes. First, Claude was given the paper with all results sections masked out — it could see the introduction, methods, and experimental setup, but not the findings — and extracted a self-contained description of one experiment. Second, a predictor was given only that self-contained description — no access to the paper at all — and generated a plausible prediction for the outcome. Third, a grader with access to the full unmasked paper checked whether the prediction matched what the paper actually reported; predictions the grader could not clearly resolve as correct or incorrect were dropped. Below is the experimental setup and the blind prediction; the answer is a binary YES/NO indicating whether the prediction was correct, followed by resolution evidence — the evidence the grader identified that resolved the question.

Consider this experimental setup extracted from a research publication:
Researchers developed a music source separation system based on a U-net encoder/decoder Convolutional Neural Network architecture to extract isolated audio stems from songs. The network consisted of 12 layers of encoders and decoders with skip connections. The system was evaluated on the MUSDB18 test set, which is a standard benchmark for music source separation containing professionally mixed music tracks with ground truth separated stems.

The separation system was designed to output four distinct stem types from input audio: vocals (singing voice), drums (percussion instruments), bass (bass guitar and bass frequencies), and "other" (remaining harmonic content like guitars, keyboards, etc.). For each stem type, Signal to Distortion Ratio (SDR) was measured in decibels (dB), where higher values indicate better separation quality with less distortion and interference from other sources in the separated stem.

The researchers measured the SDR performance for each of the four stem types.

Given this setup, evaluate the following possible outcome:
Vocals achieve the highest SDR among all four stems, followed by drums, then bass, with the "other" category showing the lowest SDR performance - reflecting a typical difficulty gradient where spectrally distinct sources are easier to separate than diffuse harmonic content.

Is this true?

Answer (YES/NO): YES